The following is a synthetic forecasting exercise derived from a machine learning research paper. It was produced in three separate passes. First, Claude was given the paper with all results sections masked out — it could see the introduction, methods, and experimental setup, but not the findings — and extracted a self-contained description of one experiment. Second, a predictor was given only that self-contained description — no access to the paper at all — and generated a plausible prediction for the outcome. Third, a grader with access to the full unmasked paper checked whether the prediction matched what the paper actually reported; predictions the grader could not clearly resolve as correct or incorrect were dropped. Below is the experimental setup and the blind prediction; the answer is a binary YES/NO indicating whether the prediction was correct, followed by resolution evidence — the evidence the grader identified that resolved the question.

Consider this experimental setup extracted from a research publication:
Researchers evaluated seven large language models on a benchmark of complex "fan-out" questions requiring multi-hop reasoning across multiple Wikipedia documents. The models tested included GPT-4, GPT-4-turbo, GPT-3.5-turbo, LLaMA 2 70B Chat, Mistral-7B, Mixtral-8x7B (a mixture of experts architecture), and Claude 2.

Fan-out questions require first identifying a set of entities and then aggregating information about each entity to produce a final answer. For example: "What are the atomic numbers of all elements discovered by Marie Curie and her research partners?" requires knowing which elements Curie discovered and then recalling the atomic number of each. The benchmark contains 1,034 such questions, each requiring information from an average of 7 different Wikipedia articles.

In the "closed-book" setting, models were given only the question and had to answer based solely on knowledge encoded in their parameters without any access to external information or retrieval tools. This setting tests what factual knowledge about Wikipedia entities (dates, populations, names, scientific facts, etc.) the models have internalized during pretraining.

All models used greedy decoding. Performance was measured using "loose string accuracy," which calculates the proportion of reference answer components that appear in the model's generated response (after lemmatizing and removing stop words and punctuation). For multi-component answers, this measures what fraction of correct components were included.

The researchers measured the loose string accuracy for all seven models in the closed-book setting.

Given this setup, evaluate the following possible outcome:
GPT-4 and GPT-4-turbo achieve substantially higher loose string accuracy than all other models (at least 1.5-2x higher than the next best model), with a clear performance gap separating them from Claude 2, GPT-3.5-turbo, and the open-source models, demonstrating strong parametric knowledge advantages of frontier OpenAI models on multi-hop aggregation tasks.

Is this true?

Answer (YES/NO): NO